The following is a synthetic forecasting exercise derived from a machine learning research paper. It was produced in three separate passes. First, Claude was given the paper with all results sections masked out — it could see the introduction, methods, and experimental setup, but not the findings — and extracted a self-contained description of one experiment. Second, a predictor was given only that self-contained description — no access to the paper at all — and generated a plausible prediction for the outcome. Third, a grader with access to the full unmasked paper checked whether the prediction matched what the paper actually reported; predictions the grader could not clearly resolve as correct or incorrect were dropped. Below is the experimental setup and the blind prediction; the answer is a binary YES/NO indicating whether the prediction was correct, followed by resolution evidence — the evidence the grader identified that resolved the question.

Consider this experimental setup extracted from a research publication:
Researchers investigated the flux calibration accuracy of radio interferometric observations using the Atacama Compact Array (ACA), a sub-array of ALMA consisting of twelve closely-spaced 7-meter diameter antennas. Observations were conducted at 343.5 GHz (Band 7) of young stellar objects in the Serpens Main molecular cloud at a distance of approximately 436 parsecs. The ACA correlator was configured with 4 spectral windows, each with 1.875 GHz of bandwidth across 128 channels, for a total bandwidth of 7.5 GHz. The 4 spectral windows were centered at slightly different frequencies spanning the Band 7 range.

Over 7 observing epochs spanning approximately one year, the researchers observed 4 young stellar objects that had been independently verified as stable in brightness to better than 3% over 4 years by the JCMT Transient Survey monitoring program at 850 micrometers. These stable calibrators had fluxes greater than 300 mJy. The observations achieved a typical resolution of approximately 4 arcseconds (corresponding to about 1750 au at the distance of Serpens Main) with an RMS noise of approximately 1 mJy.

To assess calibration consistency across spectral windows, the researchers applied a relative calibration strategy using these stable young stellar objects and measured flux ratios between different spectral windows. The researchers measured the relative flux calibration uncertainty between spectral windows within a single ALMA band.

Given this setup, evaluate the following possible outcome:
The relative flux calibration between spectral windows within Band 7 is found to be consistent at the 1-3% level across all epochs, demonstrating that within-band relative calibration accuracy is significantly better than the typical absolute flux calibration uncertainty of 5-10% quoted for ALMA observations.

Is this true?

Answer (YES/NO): NO